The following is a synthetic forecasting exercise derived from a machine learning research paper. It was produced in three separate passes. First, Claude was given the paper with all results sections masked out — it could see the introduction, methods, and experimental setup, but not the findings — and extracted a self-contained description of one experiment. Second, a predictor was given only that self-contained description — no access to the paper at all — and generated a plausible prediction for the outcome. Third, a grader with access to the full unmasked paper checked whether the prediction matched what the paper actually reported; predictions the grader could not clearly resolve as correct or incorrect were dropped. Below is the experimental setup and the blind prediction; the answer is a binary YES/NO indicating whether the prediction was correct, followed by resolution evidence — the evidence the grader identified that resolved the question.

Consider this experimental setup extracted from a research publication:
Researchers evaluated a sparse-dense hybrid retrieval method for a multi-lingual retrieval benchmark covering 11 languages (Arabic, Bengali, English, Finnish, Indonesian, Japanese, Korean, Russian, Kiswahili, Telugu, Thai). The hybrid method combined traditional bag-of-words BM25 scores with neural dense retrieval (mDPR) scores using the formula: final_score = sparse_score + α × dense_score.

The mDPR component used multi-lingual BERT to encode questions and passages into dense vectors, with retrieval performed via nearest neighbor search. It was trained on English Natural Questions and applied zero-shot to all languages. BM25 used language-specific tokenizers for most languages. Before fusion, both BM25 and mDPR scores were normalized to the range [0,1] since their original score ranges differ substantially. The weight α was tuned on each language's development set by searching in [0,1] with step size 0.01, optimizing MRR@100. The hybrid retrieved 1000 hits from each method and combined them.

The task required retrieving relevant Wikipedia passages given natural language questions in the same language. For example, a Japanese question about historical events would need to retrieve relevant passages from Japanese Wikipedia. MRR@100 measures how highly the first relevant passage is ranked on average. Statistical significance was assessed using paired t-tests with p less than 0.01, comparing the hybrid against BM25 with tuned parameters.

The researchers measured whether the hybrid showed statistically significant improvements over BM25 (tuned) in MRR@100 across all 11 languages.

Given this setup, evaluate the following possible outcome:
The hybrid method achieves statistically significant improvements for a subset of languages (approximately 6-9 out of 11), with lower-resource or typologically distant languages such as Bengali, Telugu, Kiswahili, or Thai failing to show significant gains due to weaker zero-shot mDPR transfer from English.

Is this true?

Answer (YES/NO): NO